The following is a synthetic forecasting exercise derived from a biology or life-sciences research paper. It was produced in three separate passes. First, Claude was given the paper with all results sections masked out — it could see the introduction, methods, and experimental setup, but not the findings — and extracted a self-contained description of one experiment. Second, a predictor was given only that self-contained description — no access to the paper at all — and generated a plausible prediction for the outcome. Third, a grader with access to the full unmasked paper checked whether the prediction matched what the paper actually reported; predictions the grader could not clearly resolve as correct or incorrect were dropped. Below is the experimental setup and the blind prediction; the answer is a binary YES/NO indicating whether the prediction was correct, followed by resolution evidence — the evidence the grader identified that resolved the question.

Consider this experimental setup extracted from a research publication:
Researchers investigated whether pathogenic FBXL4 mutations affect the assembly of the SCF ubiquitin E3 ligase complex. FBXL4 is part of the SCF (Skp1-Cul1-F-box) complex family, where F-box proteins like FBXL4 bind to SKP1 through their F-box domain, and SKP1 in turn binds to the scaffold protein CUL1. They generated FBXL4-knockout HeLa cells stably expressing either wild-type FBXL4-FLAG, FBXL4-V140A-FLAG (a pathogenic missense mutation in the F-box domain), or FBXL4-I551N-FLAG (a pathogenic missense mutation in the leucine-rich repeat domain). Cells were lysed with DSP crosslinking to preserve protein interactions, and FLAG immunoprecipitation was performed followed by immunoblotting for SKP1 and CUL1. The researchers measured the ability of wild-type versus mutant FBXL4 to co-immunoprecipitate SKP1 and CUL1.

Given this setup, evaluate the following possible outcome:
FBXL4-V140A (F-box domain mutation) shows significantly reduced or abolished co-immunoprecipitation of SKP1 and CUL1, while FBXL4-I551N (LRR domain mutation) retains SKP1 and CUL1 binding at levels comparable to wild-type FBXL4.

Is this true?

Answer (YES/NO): NO